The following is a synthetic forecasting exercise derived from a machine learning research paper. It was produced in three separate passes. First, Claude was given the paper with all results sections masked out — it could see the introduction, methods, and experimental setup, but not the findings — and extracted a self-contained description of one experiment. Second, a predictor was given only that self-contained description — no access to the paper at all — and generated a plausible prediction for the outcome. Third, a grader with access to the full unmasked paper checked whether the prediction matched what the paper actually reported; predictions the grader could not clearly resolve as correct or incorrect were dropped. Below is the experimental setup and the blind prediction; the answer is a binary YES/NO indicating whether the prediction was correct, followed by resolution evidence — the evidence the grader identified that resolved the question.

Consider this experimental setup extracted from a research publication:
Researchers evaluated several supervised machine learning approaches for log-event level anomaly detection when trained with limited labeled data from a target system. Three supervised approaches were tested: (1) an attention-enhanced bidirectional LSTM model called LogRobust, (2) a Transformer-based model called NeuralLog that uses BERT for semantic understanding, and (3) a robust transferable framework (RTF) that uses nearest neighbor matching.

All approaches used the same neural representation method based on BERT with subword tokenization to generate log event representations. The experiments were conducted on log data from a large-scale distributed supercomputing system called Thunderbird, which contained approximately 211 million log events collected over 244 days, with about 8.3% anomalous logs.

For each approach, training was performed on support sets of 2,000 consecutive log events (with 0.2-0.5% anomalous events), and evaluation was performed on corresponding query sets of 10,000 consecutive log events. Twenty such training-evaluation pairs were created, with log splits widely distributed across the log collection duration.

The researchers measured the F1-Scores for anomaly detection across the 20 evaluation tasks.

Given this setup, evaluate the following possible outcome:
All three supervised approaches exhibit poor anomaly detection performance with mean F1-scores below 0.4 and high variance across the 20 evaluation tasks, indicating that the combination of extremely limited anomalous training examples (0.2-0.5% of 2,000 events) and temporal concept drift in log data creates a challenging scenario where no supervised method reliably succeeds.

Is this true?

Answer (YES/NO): NO